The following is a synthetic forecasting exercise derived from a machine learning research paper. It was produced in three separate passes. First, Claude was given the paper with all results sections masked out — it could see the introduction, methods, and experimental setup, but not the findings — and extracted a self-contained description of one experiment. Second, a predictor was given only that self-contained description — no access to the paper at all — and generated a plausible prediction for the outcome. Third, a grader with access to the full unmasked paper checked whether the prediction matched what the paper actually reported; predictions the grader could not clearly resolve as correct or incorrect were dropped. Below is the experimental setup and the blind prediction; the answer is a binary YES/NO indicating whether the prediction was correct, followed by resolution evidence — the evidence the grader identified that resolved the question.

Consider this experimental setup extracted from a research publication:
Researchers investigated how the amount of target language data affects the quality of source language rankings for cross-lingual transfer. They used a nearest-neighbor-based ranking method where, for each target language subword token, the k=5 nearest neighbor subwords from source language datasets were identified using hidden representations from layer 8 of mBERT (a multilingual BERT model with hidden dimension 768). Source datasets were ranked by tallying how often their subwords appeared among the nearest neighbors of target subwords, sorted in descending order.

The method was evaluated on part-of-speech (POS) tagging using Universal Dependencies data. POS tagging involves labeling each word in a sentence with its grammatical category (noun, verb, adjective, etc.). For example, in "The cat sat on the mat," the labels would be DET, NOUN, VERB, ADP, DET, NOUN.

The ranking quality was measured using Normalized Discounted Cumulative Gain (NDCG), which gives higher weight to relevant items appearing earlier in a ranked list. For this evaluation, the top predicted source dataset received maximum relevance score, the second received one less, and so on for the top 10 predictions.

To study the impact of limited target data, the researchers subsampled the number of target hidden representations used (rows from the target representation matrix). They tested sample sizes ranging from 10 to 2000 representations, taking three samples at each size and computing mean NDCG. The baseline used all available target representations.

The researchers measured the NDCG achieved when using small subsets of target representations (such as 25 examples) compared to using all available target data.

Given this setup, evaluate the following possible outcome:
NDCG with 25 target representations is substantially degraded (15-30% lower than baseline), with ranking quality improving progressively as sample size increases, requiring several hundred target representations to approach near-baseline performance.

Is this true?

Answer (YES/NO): NO